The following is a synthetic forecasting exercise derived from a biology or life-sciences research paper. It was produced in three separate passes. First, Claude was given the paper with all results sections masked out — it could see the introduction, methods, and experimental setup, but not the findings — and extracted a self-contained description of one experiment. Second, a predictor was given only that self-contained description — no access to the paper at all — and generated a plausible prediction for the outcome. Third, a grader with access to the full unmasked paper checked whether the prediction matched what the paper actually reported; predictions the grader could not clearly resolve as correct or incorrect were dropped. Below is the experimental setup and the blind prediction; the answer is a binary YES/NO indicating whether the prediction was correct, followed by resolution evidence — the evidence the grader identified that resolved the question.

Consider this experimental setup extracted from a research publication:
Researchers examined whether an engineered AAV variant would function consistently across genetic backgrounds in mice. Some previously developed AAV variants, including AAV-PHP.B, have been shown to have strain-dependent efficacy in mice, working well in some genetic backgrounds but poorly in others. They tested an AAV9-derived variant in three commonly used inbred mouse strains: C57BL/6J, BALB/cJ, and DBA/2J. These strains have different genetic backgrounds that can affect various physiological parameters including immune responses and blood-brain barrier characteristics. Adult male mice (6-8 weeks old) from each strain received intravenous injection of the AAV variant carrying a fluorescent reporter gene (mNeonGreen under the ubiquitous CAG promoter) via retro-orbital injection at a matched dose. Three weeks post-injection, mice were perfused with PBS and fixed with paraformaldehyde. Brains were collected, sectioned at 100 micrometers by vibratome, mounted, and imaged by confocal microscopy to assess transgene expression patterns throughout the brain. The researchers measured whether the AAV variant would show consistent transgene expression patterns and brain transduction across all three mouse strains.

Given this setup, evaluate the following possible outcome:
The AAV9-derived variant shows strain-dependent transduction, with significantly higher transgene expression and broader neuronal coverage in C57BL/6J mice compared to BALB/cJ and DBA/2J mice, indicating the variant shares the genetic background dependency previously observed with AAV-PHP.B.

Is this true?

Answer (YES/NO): NO